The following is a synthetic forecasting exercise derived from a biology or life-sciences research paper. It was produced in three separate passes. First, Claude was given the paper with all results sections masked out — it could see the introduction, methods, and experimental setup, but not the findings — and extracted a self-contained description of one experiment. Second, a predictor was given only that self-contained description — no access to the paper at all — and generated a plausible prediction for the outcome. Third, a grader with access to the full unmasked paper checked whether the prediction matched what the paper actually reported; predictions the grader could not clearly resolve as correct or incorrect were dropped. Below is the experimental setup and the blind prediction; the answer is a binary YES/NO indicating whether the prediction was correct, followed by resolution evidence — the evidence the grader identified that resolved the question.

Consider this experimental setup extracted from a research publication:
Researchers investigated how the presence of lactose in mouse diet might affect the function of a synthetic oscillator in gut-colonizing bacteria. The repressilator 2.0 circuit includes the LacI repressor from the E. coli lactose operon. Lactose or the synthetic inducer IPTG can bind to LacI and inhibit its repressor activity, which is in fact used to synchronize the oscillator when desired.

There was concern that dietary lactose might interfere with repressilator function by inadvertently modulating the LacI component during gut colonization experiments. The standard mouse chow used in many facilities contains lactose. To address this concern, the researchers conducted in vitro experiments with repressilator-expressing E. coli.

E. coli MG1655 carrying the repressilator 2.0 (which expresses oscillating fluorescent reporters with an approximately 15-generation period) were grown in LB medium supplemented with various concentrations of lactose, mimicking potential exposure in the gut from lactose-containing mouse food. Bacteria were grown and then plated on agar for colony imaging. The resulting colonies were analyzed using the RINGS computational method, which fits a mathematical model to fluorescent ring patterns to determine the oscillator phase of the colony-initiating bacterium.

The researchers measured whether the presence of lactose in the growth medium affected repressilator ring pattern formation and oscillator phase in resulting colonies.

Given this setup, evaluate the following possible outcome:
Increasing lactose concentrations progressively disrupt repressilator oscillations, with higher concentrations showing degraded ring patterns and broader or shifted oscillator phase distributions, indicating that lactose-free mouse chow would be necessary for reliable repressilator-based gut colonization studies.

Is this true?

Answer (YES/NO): NO